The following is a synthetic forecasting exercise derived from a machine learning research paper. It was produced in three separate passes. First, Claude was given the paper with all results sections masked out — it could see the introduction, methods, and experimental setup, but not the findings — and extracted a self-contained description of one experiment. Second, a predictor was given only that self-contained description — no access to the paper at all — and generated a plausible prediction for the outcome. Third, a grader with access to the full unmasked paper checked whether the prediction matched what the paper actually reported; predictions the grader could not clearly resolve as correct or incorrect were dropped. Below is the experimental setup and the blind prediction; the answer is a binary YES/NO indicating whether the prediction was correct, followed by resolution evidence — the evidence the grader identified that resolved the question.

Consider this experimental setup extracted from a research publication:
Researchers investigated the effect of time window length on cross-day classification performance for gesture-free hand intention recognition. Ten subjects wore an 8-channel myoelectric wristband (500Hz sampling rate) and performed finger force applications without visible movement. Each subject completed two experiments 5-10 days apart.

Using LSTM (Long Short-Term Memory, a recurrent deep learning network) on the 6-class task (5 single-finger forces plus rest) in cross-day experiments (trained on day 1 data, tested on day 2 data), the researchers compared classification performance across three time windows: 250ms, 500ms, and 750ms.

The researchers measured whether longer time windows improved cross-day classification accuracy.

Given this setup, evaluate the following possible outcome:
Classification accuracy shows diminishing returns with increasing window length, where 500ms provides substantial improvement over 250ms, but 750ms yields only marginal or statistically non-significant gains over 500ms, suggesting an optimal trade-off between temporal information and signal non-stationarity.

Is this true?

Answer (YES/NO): NO